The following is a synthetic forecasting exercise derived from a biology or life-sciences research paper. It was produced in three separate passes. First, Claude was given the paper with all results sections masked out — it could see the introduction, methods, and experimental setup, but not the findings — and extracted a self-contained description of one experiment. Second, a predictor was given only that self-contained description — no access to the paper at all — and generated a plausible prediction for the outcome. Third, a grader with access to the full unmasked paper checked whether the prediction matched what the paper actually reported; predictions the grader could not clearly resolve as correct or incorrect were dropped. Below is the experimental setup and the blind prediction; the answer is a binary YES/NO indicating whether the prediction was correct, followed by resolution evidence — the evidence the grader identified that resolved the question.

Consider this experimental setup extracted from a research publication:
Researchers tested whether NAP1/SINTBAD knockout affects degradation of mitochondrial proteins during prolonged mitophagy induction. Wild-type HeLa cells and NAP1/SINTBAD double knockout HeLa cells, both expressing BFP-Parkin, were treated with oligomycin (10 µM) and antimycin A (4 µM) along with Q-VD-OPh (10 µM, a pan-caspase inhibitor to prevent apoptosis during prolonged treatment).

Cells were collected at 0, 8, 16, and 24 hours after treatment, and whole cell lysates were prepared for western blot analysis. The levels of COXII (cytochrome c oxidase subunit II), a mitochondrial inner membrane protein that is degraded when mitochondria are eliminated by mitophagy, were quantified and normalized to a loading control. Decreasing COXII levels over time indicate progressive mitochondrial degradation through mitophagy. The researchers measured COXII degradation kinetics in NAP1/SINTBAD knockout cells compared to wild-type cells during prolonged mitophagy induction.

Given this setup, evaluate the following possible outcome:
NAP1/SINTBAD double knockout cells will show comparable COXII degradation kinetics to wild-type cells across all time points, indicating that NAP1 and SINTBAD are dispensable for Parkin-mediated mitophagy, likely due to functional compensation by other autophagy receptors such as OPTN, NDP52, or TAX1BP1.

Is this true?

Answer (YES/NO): NO